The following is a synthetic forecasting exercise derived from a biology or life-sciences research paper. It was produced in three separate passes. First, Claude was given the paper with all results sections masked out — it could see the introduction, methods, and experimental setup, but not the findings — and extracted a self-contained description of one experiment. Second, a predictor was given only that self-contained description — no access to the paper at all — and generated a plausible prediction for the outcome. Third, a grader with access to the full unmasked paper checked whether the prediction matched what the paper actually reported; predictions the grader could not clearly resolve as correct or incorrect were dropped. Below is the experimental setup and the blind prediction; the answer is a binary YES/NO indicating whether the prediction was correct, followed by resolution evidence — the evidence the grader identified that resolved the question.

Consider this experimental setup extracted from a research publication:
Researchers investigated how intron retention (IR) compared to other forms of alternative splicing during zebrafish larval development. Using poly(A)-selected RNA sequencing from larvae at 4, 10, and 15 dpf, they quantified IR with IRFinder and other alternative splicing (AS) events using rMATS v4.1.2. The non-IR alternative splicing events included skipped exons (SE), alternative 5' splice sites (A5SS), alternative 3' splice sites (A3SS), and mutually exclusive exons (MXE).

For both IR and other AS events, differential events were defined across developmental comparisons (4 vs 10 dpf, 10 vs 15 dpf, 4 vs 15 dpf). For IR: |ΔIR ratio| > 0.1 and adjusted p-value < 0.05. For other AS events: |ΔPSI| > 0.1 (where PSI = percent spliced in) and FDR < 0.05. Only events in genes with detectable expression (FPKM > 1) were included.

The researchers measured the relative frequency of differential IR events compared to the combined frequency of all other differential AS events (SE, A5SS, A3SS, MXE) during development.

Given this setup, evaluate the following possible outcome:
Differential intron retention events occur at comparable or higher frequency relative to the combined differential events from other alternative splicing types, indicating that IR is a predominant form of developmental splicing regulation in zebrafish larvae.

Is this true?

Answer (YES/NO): NO